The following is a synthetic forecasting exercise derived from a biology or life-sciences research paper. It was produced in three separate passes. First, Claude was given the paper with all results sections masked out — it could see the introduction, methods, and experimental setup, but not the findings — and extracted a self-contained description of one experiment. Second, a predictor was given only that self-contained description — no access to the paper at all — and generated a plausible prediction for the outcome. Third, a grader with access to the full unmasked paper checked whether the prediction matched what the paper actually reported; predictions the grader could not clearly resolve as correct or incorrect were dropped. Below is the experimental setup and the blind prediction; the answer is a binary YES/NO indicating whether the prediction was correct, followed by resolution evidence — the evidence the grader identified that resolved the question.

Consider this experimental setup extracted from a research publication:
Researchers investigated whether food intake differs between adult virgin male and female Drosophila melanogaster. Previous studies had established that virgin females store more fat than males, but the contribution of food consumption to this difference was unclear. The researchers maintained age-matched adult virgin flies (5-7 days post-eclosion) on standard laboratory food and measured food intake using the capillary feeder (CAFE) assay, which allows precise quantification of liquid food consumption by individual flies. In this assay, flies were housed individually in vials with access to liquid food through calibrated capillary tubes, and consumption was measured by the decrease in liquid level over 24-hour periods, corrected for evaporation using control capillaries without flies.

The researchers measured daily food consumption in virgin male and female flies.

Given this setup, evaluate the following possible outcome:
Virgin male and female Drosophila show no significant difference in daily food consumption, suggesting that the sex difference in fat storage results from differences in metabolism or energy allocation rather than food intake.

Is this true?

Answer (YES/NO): NO